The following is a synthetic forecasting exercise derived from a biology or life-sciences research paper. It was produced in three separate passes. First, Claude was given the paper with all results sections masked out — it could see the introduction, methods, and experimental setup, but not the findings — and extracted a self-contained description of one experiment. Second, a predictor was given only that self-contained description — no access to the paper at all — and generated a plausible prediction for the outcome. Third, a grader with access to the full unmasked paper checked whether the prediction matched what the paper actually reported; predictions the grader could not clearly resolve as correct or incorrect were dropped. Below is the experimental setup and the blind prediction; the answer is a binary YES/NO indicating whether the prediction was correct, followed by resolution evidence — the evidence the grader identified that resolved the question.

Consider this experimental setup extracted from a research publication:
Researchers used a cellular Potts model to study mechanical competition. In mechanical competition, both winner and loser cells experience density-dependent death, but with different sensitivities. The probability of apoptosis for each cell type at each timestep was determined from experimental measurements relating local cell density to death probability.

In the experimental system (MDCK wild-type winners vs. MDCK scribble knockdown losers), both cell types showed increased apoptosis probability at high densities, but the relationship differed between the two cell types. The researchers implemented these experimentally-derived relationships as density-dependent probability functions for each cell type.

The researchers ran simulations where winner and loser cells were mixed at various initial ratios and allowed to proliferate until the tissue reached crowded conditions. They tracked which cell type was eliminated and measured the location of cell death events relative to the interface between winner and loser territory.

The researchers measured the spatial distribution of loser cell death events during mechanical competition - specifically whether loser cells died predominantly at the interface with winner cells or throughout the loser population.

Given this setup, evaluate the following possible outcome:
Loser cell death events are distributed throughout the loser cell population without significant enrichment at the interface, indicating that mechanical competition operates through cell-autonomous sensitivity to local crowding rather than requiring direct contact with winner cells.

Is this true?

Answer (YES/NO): YES